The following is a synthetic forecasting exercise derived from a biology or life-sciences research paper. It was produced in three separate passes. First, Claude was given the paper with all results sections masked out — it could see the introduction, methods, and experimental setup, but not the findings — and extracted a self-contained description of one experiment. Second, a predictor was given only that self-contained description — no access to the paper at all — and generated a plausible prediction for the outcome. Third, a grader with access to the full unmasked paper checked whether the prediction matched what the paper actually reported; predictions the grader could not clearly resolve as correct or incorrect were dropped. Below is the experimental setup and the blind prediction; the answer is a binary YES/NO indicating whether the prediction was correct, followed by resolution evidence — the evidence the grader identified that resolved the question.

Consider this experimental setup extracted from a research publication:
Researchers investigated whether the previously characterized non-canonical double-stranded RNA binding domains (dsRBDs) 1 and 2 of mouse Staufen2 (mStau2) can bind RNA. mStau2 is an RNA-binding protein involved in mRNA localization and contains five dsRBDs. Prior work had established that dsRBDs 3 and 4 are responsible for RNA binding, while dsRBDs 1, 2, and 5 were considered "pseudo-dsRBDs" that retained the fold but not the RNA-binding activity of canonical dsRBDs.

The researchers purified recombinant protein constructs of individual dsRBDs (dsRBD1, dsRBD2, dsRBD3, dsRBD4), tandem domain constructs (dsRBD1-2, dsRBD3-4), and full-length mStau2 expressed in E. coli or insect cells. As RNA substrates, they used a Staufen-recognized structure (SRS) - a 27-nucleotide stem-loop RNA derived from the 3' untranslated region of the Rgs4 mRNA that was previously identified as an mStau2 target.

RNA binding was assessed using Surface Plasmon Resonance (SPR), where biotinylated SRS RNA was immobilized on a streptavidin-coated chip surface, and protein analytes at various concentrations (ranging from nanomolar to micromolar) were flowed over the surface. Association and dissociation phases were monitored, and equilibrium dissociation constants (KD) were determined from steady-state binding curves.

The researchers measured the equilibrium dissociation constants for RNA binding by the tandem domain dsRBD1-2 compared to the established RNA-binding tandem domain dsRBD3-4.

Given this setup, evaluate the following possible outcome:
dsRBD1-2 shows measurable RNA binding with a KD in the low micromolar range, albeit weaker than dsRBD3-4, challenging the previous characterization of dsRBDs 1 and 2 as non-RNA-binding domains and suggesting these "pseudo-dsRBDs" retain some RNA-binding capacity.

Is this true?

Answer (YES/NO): NO